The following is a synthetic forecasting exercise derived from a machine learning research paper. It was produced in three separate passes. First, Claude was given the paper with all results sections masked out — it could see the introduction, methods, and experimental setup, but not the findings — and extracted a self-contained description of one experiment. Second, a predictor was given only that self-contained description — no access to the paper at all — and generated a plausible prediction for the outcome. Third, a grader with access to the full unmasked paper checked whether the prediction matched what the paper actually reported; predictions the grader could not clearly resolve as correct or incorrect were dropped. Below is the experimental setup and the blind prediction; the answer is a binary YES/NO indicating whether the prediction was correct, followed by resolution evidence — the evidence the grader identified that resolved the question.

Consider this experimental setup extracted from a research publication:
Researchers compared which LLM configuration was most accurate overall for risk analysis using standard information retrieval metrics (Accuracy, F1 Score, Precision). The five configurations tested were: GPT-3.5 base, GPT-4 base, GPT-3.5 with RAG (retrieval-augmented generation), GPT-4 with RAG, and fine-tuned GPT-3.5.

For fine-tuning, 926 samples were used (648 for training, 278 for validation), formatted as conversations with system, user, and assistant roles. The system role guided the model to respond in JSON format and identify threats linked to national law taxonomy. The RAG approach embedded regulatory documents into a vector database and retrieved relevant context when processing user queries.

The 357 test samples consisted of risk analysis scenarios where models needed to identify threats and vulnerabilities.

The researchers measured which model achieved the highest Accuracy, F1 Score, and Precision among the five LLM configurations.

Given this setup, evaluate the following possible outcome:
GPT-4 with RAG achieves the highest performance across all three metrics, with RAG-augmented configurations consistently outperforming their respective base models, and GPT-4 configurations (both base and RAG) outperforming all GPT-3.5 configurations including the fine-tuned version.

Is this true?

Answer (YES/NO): NO